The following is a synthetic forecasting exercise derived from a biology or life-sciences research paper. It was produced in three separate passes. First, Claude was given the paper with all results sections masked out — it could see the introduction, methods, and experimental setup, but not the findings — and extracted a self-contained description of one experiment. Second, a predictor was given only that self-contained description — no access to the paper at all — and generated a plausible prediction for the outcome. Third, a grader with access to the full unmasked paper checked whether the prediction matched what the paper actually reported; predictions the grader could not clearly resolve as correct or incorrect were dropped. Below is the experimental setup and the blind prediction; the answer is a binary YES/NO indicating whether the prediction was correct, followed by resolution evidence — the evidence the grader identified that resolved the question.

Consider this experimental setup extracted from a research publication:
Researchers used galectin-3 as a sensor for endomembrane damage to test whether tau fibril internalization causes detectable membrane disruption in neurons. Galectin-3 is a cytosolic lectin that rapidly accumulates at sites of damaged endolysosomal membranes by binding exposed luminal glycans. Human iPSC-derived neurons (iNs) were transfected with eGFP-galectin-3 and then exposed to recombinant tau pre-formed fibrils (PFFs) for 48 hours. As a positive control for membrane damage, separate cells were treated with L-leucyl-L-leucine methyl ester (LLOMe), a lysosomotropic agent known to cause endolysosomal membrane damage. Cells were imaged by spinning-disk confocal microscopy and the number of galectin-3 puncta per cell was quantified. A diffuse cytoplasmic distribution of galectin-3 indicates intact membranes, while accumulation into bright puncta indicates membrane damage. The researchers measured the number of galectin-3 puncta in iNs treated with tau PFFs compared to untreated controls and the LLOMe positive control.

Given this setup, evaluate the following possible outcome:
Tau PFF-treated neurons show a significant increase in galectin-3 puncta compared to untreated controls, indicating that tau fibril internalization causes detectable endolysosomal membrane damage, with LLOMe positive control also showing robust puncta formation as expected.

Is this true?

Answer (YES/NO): NO